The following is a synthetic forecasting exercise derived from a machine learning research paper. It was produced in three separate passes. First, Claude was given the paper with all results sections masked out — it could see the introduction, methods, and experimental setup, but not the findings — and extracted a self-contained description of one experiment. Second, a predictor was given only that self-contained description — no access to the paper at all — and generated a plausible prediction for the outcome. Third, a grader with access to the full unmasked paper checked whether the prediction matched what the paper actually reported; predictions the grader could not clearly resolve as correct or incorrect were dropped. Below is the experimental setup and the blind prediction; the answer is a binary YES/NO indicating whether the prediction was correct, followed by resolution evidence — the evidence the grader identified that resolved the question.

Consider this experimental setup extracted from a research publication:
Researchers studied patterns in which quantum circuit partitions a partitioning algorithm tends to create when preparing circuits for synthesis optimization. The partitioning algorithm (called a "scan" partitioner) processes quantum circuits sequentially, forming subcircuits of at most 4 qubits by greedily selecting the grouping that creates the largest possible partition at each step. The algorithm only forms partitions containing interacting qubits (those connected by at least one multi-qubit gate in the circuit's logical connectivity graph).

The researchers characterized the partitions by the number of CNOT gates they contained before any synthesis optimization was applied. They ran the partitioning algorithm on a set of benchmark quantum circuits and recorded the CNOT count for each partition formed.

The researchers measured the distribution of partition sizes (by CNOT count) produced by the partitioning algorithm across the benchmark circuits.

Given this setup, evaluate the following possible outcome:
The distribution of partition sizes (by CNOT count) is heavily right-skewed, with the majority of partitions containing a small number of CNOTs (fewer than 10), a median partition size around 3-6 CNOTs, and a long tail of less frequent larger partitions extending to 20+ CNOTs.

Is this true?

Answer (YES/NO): NO